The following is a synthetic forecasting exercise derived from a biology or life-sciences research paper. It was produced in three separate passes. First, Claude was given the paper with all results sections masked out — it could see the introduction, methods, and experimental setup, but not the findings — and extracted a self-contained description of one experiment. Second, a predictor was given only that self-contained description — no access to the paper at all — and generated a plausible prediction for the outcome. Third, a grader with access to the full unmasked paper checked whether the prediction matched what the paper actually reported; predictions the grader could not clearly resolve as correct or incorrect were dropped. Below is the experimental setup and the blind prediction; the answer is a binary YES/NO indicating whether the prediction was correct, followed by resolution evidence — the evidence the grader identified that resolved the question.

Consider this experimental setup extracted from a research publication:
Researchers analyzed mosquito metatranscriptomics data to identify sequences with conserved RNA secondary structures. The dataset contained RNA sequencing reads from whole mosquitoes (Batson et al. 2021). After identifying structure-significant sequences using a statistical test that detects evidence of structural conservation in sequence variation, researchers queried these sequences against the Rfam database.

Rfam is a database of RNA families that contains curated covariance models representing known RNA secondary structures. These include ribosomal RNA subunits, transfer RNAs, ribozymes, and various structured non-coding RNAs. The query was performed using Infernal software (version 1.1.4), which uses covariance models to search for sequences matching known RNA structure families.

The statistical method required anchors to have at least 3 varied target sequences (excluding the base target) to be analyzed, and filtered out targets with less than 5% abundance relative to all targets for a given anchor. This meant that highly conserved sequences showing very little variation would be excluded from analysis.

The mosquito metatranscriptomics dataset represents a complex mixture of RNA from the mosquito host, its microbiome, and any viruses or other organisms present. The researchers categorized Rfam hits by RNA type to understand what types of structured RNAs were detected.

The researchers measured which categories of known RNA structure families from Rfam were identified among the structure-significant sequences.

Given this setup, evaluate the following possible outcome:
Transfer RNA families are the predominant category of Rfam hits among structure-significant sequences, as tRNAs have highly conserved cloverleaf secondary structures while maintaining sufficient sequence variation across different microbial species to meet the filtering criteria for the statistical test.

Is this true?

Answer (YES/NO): NO